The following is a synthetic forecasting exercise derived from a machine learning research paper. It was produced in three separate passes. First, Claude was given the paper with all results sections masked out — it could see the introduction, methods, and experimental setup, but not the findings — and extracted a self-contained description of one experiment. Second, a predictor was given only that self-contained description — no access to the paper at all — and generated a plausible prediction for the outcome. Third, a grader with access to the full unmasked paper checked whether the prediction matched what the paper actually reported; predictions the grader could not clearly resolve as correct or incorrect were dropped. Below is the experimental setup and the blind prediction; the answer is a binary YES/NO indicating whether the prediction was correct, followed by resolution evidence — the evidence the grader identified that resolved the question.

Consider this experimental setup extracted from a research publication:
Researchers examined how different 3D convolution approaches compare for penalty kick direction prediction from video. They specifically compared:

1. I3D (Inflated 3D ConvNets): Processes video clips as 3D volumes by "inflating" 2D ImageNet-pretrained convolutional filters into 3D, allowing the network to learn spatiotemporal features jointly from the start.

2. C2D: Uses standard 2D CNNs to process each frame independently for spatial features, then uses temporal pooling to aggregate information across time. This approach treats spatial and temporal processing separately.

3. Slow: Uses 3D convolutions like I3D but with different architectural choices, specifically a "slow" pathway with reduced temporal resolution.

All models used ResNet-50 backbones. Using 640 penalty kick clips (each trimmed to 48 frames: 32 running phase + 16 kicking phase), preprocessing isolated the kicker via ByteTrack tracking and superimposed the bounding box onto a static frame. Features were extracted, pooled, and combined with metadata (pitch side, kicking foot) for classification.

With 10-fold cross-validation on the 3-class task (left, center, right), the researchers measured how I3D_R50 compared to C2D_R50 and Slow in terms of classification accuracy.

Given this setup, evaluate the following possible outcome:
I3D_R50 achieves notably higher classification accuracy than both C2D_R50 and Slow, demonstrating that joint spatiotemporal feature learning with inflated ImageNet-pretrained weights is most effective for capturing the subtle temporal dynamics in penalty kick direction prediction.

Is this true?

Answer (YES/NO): NO